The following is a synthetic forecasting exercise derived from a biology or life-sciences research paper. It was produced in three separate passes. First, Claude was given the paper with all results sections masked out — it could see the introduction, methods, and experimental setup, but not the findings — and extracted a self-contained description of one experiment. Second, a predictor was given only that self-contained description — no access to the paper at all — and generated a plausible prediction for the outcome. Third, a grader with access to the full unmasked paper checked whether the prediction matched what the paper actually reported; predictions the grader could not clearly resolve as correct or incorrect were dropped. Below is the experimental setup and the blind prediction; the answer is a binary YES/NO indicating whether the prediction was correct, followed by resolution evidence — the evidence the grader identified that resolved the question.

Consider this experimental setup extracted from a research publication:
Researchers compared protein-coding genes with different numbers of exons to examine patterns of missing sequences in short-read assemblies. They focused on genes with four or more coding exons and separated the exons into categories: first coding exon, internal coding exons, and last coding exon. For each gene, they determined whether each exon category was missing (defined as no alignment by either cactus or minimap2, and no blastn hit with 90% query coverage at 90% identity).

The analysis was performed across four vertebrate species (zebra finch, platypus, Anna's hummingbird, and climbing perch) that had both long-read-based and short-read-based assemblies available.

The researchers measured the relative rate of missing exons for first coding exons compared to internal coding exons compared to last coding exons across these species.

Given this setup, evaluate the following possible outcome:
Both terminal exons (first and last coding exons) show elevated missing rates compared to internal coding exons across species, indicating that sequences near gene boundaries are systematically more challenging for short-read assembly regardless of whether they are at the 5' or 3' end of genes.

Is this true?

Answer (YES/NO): NO